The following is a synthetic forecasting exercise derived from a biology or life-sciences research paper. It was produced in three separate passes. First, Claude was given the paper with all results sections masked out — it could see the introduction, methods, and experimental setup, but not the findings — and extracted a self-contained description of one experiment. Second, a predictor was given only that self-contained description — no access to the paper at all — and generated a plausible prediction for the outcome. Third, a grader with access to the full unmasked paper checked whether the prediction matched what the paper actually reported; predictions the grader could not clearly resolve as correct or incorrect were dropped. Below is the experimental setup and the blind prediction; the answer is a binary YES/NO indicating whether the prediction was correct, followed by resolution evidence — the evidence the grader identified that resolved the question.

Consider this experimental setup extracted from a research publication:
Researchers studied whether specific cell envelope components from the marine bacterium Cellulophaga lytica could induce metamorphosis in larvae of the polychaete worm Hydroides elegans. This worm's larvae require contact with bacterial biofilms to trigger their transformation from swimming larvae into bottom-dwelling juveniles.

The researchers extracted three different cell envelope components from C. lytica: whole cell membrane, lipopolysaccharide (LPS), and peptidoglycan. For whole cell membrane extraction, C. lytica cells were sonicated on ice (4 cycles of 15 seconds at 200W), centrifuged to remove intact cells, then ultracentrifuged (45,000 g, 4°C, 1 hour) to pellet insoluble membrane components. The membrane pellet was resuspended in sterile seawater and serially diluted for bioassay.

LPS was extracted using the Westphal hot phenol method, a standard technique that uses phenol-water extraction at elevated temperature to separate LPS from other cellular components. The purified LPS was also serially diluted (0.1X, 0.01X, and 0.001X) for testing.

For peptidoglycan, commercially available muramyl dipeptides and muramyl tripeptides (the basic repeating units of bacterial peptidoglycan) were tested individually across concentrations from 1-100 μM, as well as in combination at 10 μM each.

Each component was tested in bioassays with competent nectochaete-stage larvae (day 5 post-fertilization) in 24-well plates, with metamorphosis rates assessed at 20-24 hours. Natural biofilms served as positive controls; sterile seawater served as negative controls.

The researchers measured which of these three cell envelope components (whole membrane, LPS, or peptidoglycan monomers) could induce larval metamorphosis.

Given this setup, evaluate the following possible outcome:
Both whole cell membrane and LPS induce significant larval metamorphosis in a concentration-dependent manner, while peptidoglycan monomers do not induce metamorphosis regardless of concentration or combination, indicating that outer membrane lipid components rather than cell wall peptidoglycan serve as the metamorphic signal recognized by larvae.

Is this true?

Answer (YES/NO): NO